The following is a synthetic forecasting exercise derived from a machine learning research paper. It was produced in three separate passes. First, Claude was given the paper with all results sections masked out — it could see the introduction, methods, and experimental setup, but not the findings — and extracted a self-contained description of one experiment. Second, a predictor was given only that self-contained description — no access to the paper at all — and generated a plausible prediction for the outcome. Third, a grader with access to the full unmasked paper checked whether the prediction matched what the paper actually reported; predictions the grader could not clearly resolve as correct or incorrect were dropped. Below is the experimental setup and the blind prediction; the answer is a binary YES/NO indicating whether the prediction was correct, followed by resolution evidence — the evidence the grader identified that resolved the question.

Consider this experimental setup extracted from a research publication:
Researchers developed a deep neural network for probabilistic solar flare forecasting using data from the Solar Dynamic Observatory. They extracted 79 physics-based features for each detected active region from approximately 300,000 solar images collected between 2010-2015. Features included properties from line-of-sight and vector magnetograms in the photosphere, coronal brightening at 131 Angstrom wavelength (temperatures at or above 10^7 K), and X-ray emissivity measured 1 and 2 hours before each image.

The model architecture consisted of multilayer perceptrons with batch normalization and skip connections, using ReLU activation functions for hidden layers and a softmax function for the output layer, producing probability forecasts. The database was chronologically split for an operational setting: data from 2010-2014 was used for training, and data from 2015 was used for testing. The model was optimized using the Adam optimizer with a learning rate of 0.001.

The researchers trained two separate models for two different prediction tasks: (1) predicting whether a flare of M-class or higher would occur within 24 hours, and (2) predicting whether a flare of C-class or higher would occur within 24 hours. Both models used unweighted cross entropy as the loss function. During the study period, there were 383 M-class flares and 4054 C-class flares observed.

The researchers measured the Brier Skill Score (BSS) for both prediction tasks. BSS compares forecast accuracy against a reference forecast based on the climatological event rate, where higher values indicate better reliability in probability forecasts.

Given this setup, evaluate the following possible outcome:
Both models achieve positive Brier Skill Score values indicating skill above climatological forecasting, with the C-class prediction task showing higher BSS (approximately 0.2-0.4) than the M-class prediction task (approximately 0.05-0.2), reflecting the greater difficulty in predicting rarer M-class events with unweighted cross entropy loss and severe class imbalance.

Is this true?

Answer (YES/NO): NO